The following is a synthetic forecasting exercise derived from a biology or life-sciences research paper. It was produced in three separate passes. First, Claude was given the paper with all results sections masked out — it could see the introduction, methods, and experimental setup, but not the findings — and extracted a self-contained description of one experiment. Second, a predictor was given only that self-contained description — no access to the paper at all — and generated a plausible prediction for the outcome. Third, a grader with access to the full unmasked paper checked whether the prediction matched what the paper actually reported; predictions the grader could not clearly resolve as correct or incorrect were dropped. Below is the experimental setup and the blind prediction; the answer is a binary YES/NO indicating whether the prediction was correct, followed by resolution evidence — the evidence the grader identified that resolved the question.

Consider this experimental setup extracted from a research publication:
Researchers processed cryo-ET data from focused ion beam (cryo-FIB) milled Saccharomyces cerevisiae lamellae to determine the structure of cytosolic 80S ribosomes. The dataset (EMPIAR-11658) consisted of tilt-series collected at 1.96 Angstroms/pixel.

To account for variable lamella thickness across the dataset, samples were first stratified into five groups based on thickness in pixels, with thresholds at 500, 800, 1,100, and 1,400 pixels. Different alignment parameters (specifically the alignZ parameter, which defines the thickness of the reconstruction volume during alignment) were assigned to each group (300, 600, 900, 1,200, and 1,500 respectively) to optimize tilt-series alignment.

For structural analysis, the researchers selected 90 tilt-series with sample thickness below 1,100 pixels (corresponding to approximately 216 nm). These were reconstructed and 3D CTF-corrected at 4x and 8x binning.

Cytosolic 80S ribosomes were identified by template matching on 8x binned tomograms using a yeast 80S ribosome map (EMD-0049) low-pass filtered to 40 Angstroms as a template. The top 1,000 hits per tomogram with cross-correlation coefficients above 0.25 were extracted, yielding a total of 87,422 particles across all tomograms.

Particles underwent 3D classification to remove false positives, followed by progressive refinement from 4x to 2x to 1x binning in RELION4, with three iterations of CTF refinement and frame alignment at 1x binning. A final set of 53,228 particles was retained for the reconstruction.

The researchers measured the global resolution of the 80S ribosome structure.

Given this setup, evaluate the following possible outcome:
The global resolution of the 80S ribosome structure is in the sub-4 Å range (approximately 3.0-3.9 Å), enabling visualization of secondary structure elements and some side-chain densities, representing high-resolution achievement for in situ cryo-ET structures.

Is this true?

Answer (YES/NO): NO